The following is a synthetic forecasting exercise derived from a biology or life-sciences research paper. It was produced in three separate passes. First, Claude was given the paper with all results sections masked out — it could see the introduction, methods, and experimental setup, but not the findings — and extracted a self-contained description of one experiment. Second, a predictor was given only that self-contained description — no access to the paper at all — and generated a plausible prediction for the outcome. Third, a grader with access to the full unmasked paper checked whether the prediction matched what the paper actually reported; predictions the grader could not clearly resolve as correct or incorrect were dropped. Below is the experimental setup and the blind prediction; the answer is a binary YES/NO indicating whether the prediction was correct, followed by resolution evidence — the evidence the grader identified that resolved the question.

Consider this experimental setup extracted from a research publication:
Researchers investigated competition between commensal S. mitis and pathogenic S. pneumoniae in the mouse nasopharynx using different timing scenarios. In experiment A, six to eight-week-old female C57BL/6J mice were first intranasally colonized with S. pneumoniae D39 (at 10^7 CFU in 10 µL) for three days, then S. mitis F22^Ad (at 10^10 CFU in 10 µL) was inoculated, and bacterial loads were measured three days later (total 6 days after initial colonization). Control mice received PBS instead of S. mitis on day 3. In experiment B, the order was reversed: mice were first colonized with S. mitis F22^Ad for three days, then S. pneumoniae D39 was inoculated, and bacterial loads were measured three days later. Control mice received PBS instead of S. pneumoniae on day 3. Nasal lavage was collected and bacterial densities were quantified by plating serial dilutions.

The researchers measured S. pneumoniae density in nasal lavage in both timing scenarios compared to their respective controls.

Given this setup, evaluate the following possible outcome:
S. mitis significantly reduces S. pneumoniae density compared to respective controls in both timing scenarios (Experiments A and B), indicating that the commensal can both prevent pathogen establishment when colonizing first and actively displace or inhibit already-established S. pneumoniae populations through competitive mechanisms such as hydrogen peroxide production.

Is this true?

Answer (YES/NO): NO